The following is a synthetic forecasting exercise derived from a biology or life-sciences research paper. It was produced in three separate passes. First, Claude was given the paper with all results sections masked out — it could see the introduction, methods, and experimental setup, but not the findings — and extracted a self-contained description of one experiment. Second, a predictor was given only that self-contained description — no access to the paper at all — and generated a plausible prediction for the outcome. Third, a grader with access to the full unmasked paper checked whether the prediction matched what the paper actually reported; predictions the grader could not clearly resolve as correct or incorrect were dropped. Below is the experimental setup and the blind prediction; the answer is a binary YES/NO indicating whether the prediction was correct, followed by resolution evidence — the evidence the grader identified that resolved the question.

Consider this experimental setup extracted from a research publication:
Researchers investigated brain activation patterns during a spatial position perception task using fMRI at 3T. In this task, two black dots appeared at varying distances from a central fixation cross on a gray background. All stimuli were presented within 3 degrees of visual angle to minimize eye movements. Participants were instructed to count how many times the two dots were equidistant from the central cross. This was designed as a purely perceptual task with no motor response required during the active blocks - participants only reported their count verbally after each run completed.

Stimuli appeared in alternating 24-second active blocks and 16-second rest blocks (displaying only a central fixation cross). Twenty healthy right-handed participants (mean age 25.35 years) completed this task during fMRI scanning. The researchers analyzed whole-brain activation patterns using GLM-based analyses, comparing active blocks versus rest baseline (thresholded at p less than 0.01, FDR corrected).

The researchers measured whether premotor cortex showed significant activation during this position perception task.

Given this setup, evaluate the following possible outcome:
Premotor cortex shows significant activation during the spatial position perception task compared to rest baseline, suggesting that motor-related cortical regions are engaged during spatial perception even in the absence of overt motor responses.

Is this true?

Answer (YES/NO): YES